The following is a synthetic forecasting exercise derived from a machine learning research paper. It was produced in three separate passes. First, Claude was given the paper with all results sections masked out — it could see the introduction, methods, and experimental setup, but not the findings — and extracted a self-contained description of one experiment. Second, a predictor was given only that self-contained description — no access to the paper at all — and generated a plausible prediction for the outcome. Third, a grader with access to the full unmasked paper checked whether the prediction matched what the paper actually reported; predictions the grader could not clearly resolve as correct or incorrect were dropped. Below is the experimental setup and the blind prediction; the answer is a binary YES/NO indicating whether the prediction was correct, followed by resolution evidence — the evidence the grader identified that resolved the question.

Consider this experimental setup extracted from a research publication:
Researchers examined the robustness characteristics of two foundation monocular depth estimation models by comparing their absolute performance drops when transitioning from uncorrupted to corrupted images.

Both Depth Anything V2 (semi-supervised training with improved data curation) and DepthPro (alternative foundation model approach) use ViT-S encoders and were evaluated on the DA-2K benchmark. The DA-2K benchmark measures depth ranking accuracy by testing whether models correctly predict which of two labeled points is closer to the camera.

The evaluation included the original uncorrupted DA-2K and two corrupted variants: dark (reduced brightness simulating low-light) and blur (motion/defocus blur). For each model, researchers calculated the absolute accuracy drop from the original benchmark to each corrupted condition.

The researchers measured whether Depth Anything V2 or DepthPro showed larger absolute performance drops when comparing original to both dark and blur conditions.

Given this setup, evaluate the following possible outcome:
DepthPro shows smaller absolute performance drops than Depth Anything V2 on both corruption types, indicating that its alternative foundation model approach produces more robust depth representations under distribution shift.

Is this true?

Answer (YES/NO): NO